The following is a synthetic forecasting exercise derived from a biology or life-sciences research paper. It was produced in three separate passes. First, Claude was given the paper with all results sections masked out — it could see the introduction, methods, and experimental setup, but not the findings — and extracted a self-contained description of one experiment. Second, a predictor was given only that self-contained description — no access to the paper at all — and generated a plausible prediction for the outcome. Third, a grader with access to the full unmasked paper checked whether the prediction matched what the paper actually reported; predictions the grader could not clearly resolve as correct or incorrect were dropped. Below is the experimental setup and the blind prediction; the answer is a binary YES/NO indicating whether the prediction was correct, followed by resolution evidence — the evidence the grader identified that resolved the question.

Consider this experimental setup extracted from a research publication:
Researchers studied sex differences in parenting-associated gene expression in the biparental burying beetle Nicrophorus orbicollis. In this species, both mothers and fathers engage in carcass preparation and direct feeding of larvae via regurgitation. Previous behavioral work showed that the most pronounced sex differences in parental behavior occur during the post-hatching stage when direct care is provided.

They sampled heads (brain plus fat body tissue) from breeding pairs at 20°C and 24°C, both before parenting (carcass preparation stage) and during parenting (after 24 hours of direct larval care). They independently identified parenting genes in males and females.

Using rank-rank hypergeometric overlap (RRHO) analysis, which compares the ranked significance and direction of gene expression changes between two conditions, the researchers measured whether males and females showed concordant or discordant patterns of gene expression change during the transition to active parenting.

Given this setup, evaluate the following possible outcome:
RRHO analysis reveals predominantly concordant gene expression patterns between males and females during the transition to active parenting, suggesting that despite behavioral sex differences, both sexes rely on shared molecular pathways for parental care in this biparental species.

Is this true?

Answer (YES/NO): YES